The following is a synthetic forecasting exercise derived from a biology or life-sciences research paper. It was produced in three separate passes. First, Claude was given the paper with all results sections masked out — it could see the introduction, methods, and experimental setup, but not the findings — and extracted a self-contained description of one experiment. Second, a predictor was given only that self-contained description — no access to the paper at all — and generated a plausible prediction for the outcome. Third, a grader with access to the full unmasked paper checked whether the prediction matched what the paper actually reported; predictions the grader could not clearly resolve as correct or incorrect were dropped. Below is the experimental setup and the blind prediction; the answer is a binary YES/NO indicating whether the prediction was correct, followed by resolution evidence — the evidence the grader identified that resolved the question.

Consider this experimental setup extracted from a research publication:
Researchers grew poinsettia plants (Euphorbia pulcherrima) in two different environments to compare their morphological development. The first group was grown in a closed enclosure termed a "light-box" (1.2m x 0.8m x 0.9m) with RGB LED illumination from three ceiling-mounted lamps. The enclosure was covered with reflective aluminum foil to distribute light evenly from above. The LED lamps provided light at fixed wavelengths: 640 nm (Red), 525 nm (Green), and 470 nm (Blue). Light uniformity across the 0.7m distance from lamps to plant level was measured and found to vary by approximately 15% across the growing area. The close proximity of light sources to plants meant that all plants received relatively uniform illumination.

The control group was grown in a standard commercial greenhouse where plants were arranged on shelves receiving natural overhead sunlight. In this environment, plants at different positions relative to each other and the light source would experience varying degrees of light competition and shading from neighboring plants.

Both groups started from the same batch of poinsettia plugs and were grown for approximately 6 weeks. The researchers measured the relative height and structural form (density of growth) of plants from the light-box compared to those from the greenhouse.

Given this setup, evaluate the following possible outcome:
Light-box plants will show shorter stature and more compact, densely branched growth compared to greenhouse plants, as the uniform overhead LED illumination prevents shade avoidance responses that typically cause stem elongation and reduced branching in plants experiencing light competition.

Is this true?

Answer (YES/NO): YES